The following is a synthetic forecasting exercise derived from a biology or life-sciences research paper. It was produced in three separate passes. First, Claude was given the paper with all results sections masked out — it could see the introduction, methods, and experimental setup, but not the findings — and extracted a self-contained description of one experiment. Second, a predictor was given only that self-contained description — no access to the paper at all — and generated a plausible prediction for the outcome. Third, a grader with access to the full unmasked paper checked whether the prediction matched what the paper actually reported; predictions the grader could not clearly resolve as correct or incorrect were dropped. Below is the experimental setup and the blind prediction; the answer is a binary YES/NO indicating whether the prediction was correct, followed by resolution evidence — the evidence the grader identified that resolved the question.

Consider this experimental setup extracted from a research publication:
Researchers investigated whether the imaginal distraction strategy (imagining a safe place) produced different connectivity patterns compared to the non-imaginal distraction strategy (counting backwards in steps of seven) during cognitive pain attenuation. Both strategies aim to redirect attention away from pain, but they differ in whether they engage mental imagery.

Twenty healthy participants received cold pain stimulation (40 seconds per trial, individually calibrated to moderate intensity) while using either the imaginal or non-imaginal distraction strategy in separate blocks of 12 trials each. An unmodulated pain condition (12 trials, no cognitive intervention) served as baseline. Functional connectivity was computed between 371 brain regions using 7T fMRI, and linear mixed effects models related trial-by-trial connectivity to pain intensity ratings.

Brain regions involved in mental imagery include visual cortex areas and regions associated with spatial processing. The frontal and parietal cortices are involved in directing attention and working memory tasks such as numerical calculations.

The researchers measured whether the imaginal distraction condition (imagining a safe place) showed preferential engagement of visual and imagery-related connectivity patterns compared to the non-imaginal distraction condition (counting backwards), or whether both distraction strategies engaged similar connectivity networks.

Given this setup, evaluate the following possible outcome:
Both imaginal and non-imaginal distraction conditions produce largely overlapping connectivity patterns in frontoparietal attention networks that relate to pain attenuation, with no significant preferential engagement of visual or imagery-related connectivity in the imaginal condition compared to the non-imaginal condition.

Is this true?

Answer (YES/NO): NO